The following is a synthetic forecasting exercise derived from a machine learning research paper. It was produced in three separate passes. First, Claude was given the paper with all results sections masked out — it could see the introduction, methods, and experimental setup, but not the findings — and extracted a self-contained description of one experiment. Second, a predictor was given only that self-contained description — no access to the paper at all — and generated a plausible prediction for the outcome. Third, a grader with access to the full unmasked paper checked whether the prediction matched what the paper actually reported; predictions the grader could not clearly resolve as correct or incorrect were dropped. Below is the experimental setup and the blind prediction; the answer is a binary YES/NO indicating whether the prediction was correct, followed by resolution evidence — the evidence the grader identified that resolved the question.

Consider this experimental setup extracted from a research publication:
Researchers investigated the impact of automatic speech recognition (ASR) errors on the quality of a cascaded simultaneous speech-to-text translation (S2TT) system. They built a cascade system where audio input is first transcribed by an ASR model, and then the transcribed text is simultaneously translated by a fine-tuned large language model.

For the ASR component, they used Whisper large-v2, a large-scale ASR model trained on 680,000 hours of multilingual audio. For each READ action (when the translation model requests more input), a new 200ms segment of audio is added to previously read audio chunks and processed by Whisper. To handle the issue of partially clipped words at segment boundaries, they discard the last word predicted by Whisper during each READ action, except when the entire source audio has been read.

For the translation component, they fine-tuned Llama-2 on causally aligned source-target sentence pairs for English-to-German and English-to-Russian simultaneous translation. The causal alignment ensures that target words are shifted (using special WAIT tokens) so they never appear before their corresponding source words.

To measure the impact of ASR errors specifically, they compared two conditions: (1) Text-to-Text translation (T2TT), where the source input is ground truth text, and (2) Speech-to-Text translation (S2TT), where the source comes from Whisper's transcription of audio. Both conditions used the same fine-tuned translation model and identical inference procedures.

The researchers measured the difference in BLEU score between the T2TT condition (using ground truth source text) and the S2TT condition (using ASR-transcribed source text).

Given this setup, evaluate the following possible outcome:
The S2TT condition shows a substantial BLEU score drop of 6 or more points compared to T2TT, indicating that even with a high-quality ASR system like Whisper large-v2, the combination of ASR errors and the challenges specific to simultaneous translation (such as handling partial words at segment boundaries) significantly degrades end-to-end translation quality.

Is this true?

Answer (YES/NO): NO